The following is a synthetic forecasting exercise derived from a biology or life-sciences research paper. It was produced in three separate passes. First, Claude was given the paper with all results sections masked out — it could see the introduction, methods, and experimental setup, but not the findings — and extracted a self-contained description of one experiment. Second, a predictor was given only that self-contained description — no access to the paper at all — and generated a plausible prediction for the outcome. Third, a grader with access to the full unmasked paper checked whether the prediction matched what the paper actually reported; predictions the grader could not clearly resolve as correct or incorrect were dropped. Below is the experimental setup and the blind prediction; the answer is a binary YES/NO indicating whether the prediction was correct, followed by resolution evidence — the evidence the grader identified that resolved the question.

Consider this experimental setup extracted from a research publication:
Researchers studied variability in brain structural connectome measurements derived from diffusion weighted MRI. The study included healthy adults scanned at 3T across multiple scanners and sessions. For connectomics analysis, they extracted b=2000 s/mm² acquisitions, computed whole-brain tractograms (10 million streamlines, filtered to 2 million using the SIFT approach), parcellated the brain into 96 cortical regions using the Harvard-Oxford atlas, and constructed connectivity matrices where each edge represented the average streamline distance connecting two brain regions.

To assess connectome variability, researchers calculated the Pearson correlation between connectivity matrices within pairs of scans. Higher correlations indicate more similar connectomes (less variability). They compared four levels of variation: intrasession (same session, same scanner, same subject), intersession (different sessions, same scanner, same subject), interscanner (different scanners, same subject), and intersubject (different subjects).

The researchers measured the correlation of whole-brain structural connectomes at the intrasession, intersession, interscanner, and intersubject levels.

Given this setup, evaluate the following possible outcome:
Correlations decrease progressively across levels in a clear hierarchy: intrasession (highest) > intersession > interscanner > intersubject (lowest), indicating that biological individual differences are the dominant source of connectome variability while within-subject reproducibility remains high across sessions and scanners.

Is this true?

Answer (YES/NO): NO